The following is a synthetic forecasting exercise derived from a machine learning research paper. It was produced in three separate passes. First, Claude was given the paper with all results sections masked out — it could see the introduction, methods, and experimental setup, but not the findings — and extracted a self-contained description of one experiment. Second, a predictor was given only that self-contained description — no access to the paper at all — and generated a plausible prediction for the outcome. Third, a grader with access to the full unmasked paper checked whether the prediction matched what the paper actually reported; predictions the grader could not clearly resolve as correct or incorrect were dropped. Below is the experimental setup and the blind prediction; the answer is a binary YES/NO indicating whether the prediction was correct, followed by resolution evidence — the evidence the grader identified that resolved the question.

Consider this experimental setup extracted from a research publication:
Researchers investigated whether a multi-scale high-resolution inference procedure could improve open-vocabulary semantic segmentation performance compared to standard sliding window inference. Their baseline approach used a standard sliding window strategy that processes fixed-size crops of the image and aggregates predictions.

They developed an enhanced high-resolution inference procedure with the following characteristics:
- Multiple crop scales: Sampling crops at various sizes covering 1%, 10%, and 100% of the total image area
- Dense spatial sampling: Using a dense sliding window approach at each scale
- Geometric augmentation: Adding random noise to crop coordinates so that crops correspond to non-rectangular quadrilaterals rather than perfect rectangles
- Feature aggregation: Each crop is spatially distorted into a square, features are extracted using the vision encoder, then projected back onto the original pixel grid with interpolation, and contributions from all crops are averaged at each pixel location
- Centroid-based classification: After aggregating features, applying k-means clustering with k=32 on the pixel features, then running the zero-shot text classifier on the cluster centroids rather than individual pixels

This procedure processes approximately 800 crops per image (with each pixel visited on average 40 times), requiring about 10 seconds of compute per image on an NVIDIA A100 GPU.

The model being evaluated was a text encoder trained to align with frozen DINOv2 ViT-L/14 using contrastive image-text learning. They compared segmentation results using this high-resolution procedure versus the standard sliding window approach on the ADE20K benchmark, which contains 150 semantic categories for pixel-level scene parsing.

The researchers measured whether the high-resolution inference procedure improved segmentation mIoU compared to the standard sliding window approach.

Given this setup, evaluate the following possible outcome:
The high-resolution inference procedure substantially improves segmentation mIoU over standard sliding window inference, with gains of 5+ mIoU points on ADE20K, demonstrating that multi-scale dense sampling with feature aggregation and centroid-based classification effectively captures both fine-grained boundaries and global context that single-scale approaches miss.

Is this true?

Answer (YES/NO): NO